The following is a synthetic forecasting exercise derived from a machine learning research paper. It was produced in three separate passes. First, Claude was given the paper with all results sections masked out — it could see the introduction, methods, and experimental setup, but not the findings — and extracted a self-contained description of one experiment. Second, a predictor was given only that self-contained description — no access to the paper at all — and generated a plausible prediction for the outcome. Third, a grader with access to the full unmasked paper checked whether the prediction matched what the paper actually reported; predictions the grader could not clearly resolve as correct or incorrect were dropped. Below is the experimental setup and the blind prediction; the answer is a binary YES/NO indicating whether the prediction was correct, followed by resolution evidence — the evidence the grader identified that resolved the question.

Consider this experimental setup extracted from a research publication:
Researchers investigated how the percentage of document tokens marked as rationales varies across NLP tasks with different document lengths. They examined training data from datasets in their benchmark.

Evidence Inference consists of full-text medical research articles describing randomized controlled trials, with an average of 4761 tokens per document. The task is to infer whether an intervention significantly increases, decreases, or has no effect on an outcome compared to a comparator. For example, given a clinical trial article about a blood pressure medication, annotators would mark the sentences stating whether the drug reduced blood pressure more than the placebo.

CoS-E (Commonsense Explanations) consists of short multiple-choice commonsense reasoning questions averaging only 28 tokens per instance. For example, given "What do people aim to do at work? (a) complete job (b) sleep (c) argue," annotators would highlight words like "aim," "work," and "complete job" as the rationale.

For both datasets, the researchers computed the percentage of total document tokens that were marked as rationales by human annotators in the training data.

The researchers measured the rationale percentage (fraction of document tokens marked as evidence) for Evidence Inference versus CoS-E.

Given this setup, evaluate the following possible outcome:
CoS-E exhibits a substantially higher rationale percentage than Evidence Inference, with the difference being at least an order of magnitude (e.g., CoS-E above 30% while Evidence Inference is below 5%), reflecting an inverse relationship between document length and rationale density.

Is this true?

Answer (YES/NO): NO